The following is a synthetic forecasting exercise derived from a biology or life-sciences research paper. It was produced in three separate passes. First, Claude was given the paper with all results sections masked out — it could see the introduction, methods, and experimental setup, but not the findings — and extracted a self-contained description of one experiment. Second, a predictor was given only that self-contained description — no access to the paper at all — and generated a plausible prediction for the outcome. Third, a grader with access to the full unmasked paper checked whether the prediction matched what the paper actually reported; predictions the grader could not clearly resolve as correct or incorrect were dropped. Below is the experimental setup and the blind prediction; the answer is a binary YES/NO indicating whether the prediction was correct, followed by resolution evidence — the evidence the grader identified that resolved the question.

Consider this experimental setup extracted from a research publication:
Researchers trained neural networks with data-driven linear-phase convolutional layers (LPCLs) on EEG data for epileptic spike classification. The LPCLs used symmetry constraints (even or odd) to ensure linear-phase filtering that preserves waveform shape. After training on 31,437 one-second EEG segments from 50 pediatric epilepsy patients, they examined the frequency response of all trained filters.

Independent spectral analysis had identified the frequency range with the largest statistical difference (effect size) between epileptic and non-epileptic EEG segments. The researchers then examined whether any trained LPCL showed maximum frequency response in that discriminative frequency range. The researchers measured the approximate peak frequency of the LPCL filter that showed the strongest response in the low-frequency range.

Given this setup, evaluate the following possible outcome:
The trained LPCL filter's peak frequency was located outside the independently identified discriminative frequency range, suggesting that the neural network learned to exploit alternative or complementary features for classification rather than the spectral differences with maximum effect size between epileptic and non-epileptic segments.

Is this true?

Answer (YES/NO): NO